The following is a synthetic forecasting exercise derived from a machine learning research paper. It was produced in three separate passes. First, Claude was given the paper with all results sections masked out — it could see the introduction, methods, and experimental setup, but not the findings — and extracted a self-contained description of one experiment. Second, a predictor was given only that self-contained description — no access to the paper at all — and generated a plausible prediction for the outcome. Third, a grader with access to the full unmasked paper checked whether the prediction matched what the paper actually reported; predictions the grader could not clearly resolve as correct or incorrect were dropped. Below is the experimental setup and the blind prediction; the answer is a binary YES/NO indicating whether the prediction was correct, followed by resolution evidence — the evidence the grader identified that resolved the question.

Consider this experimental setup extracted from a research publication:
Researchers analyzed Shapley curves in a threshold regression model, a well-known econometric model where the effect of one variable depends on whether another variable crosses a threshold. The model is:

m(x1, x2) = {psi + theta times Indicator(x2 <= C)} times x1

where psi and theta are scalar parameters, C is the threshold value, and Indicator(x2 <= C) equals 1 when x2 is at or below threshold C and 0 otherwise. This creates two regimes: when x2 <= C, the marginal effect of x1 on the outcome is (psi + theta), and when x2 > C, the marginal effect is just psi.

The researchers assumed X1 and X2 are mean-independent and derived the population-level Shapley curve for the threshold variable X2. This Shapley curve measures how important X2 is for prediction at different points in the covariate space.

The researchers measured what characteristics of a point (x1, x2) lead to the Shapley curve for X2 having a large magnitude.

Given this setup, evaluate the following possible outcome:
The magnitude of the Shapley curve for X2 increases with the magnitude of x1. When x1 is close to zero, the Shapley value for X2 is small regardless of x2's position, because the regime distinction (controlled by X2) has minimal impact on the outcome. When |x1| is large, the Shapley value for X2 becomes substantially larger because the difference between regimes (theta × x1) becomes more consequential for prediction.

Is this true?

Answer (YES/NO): NO